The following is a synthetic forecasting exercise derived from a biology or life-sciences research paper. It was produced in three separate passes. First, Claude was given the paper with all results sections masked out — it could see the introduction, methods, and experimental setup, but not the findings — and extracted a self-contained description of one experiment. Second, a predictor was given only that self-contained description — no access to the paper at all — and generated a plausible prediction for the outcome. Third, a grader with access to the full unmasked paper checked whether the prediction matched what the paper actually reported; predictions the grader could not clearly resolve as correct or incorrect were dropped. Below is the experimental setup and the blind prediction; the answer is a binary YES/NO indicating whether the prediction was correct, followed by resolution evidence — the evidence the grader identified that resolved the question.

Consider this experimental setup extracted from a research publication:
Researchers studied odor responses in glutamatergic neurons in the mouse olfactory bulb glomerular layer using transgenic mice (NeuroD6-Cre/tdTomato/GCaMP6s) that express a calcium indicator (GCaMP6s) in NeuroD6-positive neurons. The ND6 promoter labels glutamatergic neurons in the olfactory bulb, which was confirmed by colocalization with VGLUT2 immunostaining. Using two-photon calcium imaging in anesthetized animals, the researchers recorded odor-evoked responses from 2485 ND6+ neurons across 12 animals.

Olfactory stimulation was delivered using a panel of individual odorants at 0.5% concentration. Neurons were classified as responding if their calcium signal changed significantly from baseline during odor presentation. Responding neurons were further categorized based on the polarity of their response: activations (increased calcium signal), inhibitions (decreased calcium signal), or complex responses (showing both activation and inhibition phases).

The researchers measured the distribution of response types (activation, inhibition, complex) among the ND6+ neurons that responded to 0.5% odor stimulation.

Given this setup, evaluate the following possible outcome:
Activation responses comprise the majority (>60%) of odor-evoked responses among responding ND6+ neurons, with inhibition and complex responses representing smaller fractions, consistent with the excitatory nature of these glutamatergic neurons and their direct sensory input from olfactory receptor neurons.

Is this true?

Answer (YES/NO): YES